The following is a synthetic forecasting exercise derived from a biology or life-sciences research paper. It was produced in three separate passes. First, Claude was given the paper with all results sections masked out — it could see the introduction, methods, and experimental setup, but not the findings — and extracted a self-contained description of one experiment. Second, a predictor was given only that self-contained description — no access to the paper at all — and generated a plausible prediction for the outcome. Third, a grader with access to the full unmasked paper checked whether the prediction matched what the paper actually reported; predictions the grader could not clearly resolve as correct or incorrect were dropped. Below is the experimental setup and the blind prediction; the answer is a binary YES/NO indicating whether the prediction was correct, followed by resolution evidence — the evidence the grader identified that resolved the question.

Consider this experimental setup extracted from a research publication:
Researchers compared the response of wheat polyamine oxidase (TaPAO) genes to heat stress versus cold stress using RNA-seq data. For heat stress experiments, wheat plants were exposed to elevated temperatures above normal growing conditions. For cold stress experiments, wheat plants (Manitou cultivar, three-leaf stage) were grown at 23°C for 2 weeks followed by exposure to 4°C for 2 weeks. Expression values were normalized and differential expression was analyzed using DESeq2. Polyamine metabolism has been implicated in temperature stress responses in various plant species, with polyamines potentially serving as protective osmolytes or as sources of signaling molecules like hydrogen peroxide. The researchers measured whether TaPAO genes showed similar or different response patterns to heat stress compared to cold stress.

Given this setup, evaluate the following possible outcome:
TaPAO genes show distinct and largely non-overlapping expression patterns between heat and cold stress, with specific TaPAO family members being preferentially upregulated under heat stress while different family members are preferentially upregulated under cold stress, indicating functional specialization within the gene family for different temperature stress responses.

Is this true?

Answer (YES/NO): NO